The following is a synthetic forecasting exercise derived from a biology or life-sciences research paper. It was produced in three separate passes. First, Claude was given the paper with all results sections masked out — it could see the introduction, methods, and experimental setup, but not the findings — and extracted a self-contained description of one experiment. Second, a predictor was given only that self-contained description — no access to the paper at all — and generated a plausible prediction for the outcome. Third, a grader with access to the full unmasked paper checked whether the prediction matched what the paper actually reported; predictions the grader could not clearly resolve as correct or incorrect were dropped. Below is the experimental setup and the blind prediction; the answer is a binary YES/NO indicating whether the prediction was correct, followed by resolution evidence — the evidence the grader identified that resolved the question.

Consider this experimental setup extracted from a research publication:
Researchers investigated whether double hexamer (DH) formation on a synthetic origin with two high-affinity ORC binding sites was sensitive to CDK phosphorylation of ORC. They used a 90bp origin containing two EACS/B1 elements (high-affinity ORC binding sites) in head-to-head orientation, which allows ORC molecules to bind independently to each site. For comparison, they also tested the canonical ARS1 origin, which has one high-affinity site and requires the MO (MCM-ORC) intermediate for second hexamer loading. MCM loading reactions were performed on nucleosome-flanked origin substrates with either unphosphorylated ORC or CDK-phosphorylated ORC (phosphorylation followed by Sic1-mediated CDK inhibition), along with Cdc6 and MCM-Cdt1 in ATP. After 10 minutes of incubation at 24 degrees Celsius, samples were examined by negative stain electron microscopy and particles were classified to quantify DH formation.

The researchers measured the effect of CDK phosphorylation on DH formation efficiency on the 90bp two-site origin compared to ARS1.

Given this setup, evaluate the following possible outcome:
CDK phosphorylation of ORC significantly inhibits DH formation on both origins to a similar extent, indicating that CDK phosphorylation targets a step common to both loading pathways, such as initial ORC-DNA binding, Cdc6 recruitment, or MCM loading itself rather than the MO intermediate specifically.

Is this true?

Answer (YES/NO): NO